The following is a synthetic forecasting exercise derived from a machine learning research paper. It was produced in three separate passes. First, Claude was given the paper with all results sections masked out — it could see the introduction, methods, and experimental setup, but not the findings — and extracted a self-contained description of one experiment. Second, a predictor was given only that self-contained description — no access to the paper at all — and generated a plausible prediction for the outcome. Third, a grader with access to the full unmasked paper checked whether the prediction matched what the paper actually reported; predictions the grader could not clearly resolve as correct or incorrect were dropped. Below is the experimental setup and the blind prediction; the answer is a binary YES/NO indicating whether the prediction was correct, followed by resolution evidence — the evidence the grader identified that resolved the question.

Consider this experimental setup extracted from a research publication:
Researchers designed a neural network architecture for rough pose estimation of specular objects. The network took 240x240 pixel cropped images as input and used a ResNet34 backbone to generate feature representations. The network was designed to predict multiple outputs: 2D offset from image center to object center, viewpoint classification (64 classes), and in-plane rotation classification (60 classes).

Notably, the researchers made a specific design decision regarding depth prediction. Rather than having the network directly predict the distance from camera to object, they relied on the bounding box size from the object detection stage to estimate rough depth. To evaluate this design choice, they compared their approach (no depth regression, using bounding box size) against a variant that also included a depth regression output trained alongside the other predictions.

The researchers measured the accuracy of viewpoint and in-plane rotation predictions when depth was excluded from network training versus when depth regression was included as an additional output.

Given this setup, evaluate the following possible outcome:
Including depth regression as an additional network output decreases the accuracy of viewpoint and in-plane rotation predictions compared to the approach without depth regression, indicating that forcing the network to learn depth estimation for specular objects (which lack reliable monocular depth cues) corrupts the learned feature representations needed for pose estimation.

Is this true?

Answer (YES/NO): YES